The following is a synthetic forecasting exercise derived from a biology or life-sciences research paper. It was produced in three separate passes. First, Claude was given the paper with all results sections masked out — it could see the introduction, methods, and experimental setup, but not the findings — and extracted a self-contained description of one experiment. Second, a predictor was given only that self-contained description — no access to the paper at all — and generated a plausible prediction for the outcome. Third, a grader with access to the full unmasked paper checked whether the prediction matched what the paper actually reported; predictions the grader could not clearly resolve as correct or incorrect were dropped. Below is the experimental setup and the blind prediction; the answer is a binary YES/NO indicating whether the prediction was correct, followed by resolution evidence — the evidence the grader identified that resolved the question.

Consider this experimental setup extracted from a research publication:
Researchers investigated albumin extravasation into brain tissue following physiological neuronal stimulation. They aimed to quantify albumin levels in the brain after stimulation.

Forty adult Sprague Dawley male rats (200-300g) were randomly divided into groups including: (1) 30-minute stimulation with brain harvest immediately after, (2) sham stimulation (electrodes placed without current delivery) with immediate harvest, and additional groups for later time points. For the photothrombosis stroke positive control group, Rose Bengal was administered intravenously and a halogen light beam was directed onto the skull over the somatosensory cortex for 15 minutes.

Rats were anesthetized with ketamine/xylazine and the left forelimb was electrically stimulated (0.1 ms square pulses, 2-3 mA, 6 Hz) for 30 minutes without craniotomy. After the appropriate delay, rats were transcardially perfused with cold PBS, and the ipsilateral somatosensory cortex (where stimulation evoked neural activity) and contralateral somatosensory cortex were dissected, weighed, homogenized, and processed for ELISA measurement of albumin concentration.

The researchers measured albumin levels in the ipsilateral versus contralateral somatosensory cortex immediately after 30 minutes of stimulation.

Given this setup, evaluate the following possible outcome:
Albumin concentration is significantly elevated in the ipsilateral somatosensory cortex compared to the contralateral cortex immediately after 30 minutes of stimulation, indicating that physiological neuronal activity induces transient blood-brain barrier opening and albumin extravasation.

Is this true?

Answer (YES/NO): NO